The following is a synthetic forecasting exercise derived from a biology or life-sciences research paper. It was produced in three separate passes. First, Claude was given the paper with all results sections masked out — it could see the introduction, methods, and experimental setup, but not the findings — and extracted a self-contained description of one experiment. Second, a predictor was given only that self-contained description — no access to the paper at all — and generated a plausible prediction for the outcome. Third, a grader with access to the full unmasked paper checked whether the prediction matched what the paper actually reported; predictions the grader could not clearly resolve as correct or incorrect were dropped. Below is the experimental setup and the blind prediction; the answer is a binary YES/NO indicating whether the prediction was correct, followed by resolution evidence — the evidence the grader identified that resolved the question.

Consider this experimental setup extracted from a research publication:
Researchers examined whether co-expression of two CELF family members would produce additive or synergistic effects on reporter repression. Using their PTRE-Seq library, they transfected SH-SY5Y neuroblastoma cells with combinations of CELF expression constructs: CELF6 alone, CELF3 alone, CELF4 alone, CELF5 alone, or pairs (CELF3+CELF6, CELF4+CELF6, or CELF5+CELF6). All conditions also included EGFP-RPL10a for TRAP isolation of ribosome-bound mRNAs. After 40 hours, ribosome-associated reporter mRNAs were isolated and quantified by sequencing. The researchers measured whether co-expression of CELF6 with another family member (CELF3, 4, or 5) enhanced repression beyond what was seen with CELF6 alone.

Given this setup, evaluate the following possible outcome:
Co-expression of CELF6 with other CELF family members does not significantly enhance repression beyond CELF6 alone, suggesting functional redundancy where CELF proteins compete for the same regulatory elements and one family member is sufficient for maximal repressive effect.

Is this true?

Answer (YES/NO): NO